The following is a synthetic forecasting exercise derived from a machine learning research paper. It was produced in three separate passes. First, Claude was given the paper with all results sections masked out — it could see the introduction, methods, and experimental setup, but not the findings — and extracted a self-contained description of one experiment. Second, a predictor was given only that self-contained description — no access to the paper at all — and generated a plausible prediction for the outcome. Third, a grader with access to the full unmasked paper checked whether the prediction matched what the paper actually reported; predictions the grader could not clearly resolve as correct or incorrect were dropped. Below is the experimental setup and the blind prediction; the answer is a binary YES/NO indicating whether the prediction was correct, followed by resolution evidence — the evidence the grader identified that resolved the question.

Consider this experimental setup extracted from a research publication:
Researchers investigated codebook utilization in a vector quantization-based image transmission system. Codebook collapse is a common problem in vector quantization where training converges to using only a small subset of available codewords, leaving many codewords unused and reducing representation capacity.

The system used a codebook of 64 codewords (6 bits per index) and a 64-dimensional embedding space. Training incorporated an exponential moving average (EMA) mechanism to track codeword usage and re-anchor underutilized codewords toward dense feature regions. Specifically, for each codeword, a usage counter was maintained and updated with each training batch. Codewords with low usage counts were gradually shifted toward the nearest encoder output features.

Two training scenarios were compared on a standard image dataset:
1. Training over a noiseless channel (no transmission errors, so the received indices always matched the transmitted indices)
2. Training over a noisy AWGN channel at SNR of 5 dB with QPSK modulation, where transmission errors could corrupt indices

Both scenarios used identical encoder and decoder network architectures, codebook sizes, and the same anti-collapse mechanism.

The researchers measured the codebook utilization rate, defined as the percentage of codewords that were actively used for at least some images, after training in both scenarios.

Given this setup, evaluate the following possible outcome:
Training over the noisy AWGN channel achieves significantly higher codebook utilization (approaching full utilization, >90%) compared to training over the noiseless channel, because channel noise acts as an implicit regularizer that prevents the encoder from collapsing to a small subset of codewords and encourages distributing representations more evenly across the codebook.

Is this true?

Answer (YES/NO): NO